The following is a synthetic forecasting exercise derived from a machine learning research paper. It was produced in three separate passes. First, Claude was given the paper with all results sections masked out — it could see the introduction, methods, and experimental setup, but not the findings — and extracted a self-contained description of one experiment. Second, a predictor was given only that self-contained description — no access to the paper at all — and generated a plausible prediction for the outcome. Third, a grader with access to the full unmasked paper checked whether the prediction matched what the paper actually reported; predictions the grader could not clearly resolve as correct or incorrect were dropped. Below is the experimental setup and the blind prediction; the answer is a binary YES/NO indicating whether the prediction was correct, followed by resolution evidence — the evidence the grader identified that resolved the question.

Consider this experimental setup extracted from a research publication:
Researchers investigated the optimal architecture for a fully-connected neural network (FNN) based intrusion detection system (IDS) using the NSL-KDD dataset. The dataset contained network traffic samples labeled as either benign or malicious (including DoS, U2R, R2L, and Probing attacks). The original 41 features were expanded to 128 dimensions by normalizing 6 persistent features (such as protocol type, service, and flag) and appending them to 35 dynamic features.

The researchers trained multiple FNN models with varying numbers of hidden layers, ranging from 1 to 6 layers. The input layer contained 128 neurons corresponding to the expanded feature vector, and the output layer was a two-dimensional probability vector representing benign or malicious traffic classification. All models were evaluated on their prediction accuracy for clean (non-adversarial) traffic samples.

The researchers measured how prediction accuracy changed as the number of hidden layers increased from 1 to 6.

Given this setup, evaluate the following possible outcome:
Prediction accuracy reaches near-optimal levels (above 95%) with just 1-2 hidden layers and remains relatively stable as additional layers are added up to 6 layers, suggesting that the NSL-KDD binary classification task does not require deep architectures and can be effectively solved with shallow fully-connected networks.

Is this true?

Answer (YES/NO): NO